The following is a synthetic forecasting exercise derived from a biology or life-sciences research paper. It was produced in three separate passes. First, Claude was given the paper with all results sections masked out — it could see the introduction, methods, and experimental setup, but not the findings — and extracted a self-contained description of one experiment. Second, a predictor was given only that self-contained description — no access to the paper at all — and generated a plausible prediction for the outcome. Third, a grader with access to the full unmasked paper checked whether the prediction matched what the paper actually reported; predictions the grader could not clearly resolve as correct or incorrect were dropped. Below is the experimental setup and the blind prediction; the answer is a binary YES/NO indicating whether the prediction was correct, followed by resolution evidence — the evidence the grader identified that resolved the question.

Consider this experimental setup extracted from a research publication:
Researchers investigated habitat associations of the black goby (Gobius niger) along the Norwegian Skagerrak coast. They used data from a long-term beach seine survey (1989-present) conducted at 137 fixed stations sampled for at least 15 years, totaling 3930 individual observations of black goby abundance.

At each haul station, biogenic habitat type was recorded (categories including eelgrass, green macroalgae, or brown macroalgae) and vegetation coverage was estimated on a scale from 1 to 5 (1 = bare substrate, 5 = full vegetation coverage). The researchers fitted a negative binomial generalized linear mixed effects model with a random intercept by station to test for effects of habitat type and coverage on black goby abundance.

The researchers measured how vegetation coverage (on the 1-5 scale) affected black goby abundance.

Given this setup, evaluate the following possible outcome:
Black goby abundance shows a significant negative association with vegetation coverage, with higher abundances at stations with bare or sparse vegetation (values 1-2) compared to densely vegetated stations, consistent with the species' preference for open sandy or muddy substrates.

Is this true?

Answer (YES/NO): NO